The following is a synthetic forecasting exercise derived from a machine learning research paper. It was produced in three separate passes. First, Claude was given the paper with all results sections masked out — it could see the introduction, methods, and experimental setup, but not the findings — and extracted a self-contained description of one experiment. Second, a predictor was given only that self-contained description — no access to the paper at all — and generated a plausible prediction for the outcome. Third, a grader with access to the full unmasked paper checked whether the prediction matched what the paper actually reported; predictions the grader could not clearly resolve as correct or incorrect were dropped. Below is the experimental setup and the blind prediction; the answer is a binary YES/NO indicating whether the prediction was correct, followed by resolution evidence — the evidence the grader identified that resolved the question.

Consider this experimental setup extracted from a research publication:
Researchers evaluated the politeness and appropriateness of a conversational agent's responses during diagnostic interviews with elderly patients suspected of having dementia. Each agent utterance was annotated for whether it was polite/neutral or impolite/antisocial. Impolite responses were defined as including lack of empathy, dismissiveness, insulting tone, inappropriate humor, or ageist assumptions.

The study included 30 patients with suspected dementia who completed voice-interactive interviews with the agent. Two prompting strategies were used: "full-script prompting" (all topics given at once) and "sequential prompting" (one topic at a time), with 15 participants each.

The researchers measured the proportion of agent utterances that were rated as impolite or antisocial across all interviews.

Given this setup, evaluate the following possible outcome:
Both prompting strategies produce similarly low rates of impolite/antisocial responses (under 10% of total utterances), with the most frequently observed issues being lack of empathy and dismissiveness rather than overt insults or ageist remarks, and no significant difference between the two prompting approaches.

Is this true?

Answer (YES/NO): NO